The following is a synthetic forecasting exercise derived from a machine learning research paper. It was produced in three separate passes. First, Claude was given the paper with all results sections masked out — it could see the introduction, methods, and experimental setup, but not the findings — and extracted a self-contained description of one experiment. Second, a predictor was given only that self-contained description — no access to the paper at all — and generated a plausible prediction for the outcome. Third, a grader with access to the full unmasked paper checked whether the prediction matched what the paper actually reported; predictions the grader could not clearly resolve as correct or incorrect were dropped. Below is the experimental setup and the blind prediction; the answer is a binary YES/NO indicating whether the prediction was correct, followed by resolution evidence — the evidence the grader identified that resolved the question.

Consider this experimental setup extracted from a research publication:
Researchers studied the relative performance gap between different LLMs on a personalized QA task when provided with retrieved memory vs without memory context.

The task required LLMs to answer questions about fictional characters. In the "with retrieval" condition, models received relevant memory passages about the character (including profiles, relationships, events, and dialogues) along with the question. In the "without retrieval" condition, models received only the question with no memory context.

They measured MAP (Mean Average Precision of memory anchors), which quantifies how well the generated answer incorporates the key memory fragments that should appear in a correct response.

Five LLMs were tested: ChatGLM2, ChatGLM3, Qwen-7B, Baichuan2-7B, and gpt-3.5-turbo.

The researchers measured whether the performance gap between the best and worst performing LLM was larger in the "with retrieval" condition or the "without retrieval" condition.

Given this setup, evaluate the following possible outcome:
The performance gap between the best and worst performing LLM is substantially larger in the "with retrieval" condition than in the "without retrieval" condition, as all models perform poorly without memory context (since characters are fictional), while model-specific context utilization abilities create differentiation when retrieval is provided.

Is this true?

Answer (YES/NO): YES